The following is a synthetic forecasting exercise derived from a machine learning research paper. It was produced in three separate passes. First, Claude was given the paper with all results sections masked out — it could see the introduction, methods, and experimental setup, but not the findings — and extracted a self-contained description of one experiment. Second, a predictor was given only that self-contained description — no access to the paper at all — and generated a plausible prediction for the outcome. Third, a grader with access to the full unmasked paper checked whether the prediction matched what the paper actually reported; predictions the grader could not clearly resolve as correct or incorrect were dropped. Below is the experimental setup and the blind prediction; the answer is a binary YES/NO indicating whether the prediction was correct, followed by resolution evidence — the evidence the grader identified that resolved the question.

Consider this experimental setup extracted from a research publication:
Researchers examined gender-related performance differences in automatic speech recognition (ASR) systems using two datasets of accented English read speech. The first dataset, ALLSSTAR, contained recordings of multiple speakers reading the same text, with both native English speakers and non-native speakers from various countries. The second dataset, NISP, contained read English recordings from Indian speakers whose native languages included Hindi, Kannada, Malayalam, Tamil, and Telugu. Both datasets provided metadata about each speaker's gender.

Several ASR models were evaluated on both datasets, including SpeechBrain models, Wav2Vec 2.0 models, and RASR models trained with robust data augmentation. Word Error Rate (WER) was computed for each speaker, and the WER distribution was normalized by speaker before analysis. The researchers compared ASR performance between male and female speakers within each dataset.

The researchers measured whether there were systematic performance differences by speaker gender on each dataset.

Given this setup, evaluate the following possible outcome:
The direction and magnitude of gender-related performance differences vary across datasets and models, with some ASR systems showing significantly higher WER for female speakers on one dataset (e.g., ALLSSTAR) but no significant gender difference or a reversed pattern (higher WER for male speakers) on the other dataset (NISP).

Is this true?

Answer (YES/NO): NO